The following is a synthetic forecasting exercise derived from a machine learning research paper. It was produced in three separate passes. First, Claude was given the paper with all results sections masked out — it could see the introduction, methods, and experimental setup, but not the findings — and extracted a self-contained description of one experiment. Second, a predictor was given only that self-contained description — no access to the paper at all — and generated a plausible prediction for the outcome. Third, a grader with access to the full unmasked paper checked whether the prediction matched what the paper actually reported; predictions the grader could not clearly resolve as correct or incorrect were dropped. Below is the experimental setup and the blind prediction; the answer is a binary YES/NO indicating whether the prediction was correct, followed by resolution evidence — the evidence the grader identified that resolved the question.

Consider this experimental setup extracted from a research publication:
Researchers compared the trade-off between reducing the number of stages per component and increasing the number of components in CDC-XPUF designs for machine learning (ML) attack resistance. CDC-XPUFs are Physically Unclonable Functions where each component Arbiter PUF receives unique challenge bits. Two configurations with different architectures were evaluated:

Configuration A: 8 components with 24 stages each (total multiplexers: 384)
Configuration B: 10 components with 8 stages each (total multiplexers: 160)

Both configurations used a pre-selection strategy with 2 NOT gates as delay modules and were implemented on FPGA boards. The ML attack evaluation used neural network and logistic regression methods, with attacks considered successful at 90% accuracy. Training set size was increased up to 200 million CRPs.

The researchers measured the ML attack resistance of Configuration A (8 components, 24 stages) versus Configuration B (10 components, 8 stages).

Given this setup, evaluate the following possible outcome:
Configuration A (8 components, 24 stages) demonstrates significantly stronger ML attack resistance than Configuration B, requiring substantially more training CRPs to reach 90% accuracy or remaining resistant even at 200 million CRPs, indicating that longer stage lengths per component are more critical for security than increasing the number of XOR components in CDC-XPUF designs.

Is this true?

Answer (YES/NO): NO